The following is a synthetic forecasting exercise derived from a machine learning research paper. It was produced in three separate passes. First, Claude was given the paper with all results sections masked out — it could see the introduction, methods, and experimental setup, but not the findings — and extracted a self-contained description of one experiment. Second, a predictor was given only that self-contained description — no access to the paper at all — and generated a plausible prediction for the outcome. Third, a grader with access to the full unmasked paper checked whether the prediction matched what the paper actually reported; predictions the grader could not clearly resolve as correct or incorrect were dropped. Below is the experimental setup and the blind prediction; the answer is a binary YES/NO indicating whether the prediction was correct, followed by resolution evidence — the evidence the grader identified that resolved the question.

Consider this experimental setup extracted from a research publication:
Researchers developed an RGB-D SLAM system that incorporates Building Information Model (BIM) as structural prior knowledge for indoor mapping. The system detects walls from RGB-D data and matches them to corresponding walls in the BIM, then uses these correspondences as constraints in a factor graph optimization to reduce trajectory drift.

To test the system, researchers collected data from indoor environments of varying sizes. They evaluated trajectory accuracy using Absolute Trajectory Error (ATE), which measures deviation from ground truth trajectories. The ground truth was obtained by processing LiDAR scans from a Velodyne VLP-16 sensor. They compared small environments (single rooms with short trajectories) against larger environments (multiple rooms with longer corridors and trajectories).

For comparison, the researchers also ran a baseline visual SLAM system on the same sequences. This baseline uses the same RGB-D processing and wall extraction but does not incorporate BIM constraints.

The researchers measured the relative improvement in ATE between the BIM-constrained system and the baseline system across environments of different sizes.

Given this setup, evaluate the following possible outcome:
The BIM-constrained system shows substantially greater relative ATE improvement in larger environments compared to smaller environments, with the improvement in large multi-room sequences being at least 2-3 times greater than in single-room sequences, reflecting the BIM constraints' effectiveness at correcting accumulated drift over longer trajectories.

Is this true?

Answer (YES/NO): YES